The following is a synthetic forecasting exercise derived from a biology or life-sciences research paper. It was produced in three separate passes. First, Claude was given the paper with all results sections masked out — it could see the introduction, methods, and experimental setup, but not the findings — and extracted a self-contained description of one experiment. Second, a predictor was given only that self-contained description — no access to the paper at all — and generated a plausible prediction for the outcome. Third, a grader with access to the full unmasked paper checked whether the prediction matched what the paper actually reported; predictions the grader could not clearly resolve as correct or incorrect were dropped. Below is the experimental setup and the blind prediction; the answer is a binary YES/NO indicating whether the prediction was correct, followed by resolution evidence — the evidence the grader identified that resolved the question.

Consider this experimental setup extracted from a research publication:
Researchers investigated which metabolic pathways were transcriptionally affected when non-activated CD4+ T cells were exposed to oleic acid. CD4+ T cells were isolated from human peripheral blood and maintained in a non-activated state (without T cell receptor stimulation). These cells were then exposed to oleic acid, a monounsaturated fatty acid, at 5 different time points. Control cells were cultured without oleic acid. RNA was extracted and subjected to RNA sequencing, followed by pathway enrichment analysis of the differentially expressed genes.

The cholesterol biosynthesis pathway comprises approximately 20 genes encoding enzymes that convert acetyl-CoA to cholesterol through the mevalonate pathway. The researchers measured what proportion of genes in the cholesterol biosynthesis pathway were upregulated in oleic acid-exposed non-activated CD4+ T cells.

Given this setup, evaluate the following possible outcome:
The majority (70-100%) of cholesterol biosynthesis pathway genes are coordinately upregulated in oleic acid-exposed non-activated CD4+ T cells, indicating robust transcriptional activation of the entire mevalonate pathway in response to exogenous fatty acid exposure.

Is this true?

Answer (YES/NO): YES